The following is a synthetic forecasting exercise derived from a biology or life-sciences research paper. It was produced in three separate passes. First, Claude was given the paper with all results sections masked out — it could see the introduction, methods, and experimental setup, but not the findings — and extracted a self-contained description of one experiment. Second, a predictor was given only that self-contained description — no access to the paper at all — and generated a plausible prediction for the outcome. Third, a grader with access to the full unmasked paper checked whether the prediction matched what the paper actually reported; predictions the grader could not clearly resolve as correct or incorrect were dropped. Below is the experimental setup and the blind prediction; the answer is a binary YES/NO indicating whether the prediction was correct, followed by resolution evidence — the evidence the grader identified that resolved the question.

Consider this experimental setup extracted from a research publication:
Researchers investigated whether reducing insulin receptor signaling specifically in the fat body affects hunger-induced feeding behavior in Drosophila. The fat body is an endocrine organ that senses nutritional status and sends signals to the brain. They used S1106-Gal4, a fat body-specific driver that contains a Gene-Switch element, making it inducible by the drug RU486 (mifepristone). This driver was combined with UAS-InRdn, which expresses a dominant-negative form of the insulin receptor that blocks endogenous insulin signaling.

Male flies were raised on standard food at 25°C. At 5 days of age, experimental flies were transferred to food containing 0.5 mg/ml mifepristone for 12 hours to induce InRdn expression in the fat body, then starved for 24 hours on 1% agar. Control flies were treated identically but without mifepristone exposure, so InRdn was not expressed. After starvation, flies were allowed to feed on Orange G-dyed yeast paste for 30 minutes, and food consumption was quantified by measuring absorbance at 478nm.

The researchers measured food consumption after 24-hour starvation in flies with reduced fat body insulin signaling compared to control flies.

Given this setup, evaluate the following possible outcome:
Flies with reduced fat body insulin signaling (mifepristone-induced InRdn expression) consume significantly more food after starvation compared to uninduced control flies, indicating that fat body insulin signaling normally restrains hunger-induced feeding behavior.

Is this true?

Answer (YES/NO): NO